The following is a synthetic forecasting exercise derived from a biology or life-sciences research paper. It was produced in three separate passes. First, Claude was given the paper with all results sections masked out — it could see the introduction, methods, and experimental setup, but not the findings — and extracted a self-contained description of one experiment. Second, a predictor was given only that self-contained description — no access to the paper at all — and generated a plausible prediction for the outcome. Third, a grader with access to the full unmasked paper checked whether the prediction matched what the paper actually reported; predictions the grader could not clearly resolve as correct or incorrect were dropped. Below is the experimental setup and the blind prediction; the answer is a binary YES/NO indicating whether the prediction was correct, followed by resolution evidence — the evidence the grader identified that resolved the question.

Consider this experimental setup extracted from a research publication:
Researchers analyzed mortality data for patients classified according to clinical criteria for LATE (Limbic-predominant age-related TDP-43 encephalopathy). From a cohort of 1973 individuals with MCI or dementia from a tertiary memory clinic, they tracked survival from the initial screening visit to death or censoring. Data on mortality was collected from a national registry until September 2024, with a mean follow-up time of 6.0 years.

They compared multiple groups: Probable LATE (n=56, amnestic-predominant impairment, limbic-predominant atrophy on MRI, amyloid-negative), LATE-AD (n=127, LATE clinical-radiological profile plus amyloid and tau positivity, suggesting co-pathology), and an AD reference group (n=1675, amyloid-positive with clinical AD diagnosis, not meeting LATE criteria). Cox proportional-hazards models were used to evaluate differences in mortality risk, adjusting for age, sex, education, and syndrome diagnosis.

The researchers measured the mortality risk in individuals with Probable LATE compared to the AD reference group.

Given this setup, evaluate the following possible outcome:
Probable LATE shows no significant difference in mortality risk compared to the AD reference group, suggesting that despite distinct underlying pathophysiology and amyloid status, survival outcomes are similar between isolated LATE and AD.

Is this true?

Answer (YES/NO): NO